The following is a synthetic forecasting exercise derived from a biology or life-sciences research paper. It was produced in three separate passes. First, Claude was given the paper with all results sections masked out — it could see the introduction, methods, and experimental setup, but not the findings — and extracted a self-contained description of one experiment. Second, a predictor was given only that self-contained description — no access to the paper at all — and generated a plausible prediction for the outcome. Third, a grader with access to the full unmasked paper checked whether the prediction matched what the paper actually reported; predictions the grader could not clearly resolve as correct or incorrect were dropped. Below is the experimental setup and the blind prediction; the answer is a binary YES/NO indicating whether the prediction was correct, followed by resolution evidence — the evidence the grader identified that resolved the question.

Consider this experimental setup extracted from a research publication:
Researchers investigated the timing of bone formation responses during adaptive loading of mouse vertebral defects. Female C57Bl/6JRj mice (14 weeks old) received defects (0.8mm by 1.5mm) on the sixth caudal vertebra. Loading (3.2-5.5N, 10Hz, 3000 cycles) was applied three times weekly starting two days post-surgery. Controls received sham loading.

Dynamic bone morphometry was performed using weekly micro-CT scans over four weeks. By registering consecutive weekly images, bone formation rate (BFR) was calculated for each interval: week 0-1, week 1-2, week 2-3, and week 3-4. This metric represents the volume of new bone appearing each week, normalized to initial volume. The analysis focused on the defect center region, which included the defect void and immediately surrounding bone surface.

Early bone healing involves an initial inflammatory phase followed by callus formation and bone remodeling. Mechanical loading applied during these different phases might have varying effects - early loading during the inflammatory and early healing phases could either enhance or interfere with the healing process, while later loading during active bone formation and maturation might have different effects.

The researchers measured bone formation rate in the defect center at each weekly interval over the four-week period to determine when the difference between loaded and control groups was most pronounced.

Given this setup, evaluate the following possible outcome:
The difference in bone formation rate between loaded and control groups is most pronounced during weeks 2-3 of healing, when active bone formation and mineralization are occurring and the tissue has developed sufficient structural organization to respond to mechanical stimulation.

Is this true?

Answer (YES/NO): NO